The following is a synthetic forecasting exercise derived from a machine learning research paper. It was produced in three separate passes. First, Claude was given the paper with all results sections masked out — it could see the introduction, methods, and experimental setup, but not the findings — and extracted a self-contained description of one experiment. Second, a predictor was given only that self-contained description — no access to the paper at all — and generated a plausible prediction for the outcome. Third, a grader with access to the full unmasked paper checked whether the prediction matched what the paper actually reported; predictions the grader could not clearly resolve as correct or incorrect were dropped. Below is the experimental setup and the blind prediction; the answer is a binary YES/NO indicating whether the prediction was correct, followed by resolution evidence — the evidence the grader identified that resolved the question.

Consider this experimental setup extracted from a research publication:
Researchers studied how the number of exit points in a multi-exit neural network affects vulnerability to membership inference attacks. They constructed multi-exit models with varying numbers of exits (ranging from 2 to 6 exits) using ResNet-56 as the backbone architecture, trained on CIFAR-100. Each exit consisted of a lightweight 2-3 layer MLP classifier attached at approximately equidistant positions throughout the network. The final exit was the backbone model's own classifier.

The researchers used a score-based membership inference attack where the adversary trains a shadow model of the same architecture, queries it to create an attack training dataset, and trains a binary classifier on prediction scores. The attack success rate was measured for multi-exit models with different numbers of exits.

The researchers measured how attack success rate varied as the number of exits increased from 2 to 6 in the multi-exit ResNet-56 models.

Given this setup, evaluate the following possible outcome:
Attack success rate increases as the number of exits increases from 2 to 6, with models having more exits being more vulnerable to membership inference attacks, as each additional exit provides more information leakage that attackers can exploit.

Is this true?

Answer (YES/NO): NO